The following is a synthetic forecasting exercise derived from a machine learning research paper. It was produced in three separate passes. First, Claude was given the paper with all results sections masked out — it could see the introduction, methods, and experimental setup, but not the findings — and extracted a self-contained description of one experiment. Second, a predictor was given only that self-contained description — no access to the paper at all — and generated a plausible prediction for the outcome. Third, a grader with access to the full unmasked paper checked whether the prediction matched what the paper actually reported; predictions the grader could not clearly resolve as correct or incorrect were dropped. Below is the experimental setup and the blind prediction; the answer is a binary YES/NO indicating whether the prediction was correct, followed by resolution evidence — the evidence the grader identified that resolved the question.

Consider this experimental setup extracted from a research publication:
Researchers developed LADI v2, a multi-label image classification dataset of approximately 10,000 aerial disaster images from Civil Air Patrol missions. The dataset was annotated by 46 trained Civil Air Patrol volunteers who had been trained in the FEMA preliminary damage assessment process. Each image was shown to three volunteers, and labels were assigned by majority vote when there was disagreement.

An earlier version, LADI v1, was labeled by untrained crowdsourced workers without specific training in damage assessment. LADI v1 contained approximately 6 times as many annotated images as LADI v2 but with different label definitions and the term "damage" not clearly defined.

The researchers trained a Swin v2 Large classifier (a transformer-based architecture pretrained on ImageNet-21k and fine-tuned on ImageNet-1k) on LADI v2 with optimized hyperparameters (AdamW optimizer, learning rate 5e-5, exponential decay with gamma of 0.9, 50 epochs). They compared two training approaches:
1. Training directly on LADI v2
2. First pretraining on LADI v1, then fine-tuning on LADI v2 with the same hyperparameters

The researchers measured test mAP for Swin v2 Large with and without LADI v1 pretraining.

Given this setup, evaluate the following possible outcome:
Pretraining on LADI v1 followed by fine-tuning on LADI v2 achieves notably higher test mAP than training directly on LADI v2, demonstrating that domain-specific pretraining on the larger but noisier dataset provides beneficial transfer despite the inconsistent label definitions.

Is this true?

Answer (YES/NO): NO